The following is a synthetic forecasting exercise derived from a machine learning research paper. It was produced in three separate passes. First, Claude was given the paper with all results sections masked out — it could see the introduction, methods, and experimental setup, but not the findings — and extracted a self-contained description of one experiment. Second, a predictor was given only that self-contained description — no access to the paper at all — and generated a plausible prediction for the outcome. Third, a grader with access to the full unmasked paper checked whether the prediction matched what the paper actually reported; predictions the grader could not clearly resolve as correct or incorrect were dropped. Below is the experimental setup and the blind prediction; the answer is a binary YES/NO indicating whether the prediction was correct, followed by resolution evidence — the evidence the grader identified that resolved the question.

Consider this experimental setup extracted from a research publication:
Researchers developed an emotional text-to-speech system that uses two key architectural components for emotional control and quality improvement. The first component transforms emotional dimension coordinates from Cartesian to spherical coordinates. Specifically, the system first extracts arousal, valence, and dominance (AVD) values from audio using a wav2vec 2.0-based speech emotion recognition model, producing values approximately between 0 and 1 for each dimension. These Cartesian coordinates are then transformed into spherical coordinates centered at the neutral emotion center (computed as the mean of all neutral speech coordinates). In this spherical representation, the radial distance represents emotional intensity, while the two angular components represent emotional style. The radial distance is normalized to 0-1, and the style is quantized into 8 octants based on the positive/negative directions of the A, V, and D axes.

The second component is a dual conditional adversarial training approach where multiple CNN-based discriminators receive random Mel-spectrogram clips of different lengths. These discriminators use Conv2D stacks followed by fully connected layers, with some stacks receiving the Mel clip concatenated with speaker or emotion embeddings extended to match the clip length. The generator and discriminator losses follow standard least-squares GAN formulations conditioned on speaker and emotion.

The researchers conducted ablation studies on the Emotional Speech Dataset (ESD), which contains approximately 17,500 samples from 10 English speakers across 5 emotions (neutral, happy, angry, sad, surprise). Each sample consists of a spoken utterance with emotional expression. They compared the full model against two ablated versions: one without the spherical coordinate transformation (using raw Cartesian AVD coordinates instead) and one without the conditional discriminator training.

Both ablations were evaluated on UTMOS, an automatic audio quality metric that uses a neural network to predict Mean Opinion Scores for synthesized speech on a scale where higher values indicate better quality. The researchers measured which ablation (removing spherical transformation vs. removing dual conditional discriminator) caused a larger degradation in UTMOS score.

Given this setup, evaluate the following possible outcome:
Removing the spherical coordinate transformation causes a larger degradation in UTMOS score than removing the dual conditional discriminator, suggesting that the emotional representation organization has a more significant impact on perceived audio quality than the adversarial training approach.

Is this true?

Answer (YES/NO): NO